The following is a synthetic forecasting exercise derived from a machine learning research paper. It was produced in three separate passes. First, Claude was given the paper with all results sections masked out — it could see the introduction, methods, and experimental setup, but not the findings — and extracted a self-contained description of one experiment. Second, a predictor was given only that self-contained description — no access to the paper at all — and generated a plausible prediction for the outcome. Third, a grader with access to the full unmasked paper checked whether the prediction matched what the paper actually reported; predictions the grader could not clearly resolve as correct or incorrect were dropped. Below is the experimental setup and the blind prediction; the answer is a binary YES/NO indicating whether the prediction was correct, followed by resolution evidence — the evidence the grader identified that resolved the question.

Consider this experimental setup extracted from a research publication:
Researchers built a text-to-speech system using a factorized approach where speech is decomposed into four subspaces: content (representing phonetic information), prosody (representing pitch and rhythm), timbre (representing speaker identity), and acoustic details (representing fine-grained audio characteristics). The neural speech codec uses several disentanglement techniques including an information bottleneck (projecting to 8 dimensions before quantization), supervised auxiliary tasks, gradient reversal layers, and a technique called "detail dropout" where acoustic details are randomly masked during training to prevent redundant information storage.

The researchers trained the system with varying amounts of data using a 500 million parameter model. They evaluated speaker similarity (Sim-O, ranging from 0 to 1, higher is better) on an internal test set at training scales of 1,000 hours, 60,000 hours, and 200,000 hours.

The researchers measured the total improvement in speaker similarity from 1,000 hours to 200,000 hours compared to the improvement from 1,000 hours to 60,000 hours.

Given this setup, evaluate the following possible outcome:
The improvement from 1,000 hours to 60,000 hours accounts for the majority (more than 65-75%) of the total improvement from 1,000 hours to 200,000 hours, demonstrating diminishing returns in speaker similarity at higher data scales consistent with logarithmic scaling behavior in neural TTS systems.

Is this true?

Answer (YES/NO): YES